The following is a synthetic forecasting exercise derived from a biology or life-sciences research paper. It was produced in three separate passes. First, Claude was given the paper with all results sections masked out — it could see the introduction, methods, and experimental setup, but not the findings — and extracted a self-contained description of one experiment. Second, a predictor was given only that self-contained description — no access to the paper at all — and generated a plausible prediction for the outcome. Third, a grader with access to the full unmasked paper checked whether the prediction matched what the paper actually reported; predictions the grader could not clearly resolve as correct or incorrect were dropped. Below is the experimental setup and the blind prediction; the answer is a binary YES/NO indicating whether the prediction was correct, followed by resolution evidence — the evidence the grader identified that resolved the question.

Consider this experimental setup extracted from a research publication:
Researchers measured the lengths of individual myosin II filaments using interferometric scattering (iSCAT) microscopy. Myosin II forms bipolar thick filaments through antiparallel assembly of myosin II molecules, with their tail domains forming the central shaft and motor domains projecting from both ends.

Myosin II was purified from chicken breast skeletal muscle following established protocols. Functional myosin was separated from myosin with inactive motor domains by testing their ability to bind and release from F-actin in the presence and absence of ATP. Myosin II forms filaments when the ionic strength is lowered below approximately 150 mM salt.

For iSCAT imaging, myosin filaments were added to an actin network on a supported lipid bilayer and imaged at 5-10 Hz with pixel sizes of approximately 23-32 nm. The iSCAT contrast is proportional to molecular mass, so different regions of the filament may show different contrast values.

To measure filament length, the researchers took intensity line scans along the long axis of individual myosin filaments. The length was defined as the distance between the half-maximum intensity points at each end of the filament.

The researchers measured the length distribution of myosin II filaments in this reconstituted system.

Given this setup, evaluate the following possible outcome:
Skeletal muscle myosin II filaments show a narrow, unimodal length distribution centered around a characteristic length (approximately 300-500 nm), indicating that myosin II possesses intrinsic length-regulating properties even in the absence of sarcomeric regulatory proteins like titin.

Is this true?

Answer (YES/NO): NO